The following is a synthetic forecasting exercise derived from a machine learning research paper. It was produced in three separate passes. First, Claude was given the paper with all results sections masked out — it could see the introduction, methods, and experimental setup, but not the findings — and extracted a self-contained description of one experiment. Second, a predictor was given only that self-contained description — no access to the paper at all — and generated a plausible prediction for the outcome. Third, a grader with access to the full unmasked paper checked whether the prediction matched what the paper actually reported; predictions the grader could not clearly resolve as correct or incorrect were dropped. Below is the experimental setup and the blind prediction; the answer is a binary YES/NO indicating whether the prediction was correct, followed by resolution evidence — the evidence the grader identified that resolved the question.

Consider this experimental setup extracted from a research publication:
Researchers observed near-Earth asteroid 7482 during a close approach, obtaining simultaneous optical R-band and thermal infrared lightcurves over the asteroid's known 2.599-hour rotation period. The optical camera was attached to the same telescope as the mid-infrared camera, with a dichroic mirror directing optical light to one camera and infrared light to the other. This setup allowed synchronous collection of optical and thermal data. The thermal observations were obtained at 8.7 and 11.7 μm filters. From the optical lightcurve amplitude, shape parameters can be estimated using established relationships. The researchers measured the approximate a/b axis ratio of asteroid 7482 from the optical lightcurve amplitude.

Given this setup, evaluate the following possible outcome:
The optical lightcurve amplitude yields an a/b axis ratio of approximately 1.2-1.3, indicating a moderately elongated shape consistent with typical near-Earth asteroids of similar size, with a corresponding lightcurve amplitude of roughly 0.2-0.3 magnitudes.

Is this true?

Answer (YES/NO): YES